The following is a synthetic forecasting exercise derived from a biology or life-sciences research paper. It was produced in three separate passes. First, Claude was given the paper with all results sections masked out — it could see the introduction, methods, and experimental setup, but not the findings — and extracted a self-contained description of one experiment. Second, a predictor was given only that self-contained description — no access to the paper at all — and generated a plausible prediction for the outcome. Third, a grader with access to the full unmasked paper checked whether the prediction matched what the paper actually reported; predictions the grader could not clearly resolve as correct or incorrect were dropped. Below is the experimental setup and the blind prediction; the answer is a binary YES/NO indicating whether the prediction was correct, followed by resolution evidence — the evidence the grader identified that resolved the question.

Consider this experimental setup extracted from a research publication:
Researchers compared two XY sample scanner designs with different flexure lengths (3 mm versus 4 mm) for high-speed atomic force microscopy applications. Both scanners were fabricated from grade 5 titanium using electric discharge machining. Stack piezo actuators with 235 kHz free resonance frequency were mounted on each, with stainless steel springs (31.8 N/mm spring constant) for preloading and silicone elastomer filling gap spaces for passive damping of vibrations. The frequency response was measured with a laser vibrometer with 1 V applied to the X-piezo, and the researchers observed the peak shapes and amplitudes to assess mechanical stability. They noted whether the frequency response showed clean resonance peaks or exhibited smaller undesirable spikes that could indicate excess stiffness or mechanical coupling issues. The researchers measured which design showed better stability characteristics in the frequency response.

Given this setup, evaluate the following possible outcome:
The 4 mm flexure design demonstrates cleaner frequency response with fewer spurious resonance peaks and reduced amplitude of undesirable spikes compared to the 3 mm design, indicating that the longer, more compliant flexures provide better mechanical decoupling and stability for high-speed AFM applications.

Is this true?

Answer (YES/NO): YES